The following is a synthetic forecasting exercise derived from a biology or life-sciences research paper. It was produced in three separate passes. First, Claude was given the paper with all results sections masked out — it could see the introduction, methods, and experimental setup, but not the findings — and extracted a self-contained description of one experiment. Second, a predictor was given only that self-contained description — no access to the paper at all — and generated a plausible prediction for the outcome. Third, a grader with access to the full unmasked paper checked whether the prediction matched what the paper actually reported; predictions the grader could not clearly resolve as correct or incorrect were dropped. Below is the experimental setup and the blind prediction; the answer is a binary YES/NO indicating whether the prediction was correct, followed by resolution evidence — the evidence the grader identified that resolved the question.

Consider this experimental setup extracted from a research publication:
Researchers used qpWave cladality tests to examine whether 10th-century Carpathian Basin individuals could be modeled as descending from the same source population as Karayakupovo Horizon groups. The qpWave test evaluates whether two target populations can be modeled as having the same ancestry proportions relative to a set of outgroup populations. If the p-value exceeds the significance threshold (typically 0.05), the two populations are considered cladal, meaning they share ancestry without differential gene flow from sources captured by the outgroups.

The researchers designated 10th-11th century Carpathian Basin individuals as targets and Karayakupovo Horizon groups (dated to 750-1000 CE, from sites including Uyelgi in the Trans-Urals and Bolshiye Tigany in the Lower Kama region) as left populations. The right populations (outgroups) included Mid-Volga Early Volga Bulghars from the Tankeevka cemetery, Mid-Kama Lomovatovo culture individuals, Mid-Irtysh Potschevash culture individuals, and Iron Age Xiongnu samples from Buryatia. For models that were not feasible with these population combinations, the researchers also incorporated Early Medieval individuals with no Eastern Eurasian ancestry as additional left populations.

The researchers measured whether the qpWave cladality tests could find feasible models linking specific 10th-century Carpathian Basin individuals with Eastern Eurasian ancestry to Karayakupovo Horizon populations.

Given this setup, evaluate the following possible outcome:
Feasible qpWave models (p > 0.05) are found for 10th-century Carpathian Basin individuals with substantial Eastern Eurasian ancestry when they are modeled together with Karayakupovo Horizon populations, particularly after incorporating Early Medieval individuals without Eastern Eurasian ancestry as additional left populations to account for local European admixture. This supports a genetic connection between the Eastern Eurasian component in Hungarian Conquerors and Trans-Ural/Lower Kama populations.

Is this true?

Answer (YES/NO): YES